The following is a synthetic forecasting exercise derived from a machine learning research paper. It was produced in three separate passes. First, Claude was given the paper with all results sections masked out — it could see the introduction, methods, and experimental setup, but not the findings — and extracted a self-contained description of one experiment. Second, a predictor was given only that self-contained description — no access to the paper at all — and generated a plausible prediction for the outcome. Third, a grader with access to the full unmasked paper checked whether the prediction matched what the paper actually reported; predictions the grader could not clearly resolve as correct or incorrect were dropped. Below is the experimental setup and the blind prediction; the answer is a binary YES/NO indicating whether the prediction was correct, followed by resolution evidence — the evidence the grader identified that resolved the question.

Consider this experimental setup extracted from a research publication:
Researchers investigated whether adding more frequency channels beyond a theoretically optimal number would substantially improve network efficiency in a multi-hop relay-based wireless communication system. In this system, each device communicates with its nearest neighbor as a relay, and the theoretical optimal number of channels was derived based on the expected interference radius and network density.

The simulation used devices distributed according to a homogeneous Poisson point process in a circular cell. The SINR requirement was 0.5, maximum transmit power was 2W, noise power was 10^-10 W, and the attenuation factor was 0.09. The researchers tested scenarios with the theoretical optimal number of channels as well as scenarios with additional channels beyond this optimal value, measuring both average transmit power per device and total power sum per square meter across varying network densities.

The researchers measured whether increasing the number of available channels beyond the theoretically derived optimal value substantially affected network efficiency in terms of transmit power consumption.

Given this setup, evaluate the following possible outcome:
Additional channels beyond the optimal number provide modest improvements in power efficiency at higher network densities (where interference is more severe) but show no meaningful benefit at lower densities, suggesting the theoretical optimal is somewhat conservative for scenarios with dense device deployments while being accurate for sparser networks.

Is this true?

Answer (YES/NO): NO